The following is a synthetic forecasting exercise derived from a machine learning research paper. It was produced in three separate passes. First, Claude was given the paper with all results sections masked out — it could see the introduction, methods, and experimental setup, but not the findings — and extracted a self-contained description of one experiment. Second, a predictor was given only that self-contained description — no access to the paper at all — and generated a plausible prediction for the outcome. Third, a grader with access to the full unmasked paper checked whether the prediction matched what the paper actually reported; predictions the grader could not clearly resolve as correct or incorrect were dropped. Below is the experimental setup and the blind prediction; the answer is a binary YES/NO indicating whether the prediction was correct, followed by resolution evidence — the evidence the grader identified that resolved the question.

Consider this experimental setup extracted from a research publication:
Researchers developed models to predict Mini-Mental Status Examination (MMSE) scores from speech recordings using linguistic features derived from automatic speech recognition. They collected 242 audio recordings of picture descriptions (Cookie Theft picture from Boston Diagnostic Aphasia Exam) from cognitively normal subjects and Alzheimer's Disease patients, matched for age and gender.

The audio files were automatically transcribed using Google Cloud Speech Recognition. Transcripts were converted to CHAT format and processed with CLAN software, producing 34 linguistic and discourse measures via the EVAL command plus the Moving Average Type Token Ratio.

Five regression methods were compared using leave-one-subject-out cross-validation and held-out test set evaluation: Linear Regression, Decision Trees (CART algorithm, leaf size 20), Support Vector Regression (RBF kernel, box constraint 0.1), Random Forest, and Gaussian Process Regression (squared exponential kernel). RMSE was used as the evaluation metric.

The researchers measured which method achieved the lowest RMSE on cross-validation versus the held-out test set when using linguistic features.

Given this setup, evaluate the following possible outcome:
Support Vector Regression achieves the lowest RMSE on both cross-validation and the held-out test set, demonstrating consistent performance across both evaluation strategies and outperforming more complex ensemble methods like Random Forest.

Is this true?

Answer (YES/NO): NO